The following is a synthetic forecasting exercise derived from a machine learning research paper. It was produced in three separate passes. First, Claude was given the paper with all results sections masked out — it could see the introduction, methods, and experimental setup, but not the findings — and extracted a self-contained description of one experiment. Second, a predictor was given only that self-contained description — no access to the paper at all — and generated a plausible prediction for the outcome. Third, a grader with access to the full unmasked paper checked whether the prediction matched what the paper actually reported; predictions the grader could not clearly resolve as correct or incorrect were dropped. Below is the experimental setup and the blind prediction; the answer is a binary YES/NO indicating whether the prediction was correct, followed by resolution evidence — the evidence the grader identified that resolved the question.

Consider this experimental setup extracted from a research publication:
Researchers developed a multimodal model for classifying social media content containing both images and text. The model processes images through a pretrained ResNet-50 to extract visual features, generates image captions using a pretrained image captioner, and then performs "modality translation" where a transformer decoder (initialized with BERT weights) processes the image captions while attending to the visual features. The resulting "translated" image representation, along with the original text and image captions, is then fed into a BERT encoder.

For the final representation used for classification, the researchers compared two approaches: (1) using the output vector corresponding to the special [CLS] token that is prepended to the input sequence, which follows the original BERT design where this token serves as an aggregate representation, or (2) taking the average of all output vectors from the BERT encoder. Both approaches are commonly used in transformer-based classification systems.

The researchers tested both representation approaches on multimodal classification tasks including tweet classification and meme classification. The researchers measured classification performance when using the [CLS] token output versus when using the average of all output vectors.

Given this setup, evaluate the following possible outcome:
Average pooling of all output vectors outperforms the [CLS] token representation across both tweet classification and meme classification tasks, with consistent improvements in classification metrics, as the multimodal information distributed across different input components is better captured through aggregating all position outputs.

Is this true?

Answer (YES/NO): NO